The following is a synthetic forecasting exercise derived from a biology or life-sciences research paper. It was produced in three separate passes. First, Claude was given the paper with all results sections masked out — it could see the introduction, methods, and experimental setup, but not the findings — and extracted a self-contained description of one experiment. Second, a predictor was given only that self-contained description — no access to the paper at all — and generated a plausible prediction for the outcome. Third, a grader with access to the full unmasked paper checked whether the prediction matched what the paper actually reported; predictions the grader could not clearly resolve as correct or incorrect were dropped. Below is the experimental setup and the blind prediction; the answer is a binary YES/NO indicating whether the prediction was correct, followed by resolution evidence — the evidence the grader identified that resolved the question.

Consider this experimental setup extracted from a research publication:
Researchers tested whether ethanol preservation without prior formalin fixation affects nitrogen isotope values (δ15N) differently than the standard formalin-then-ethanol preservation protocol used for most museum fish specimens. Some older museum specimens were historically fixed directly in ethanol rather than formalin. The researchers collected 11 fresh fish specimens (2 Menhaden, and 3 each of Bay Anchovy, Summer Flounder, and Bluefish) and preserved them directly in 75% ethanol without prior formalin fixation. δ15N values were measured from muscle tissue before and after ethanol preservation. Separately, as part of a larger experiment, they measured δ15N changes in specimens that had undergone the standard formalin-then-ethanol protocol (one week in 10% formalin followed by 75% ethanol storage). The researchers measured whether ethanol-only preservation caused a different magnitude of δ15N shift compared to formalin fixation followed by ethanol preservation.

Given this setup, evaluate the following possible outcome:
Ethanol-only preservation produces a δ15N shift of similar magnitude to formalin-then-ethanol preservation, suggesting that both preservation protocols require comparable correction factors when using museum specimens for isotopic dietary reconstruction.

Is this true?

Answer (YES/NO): YES